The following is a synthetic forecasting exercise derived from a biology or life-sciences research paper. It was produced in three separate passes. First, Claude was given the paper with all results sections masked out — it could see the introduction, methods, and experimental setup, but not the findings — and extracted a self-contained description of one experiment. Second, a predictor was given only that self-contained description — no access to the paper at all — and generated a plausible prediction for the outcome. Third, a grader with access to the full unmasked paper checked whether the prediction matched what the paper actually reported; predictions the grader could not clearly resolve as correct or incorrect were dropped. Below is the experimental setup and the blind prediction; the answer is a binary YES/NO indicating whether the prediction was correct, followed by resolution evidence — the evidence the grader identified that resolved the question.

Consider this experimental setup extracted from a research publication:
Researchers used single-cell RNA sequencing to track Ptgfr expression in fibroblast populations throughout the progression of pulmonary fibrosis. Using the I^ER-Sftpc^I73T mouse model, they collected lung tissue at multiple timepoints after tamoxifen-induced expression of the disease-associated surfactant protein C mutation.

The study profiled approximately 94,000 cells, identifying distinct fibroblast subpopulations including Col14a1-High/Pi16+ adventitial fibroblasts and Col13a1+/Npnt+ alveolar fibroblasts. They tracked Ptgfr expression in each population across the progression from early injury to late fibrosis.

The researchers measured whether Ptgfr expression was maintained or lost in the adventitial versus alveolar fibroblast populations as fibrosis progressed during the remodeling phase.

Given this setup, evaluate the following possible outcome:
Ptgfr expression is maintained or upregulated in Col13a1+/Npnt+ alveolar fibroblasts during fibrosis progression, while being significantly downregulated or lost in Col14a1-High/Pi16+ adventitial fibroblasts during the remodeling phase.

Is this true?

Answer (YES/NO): NO